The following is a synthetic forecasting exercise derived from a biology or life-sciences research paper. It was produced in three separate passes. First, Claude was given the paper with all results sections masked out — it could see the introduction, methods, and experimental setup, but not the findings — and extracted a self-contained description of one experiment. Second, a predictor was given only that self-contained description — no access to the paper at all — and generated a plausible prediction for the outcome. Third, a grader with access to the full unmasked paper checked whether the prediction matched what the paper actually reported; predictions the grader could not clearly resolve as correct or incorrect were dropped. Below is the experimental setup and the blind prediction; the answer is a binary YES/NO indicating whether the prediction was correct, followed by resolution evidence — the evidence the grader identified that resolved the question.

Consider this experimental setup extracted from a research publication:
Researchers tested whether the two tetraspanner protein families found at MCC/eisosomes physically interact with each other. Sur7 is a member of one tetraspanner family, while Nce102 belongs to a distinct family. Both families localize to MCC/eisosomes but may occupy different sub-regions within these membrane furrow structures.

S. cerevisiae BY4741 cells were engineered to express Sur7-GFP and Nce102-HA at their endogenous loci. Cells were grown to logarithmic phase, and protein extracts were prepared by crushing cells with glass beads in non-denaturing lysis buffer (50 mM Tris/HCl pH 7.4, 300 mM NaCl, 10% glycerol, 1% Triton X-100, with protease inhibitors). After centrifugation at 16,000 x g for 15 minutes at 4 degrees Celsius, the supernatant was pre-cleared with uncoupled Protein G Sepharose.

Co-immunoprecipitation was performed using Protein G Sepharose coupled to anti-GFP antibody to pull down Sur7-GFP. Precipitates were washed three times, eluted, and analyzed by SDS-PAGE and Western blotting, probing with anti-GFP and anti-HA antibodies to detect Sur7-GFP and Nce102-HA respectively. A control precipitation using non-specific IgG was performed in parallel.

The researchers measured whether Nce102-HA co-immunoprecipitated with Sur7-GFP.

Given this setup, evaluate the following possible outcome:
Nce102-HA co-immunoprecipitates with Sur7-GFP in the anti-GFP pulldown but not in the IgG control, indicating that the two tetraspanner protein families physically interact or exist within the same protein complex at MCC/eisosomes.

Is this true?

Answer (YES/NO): NO